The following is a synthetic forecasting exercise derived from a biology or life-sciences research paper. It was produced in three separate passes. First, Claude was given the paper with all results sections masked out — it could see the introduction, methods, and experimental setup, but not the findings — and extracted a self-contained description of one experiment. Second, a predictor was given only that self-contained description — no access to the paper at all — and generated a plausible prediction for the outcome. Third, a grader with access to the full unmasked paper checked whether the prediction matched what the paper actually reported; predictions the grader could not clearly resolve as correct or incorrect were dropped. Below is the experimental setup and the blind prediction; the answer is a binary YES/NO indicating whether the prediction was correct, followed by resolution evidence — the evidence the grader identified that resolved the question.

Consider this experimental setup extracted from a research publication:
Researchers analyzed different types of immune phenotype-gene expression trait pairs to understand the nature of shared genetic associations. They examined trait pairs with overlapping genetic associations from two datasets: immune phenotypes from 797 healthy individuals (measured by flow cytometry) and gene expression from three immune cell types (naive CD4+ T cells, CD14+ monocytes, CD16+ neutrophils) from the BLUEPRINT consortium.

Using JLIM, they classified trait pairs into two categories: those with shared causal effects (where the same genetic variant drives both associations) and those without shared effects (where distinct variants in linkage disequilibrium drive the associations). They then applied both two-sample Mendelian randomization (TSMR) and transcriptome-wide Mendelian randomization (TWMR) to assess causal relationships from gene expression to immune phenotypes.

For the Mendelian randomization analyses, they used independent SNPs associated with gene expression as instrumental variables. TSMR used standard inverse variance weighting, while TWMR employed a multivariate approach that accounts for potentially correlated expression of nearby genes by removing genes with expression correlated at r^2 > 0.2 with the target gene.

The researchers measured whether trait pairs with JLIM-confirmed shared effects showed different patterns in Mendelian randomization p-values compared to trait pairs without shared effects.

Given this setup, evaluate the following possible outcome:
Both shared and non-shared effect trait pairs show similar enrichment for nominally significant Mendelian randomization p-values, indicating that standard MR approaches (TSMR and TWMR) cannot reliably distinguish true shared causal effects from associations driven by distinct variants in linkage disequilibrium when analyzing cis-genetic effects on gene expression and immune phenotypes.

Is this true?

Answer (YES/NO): NO